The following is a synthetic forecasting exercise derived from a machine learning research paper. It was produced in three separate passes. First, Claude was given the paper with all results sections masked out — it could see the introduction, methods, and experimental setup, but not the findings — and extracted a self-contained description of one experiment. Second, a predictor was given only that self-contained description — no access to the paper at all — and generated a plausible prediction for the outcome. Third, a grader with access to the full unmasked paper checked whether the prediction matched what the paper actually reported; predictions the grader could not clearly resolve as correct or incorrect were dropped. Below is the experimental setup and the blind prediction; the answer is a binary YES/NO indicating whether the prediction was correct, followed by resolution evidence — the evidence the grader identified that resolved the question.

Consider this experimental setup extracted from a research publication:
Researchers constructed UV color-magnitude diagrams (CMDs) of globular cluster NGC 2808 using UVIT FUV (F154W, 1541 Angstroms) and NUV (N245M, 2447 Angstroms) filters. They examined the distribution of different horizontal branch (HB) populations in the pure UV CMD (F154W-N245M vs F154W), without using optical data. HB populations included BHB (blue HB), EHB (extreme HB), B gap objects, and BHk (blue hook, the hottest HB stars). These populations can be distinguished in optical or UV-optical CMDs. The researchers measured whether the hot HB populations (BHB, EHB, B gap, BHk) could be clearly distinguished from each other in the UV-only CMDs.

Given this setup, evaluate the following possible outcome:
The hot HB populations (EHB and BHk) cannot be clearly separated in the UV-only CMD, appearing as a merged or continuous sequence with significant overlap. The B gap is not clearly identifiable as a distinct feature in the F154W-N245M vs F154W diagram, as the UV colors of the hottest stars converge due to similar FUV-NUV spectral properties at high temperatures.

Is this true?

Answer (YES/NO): YES